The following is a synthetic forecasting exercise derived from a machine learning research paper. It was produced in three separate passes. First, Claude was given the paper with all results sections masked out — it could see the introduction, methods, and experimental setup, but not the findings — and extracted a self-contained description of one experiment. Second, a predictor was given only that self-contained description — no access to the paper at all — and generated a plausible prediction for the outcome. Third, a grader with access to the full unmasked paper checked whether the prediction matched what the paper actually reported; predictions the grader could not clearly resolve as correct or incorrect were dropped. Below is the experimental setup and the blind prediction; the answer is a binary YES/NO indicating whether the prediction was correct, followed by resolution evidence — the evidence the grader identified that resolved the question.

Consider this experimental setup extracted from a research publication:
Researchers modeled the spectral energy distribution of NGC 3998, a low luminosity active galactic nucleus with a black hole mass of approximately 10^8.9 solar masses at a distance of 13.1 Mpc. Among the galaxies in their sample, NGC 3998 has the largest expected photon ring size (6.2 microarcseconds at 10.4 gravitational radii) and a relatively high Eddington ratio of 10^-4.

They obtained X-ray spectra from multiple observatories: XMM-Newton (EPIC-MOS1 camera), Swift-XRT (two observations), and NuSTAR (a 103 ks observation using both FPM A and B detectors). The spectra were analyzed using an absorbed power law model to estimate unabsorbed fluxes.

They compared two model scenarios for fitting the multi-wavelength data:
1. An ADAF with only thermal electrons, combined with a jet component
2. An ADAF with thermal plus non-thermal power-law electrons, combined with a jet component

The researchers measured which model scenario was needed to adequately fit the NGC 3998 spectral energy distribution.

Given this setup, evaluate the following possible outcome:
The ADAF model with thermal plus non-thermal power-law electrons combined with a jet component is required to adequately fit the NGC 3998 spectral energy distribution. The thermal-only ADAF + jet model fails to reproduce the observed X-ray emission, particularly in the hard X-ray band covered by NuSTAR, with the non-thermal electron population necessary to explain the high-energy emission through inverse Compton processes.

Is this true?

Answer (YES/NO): NO